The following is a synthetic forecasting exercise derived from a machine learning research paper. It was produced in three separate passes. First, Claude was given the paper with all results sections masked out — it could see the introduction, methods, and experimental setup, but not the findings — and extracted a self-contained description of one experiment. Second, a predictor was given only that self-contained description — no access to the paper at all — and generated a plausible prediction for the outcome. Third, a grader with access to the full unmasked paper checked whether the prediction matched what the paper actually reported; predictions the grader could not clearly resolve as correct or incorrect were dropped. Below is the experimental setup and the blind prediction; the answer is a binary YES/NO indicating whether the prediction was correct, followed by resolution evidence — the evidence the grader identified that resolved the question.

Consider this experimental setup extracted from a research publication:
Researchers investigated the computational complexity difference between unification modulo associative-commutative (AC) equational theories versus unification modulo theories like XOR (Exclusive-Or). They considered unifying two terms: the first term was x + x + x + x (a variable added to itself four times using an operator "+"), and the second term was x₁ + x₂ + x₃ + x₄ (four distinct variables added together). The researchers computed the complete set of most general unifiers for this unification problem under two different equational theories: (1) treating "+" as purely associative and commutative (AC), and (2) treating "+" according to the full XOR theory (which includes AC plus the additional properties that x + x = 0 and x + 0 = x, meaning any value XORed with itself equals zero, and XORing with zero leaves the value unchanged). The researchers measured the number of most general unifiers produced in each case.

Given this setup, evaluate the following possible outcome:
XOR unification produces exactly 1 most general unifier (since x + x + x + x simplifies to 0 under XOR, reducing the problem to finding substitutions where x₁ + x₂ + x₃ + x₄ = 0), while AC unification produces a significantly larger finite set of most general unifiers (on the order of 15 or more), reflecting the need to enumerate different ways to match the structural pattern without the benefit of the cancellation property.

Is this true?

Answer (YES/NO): NO